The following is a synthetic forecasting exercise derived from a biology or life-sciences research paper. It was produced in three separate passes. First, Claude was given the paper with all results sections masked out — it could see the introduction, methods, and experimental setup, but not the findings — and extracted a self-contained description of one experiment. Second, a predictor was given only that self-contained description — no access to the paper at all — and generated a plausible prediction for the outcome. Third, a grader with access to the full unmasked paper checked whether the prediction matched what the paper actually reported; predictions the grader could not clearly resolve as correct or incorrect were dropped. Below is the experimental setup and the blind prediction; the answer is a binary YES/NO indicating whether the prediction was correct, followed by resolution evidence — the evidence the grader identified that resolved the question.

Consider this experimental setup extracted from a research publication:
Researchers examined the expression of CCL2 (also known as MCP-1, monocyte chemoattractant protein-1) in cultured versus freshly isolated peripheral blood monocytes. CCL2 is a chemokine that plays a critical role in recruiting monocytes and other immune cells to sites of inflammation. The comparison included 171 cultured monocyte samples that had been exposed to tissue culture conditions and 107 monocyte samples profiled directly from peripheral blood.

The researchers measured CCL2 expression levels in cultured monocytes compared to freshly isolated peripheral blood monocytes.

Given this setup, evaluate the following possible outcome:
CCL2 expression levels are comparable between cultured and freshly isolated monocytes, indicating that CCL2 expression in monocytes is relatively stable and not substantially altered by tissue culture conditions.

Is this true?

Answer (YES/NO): NO